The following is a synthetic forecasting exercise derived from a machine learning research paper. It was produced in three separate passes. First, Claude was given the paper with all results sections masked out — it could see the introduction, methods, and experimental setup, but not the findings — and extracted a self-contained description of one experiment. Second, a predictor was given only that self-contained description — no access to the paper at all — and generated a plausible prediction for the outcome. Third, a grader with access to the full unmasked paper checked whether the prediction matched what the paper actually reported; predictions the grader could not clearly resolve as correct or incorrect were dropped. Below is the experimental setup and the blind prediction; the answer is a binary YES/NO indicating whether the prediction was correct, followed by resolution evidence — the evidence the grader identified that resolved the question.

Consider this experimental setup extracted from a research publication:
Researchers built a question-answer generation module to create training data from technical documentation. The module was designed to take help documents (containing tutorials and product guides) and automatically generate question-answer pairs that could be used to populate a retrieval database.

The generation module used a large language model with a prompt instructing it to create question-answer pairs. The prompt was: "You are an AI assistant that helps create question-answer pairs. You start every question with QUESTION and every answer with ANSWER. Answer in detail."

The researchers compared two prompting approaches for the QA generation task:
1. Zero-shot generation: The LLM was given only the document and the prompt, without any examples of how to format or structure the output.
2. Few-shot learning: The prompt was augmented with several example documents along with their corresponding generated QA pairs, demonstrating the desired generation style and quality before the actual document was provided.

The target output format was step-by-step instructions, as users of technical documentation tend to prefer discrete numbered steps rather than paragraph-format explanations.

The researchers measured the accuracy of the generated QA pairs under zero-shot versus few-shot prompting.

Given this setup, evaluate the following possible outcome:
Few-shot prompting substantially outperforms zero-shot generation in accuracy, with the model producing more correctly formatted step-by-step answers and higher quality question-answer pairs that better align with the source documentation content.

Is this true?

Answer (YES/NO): YES